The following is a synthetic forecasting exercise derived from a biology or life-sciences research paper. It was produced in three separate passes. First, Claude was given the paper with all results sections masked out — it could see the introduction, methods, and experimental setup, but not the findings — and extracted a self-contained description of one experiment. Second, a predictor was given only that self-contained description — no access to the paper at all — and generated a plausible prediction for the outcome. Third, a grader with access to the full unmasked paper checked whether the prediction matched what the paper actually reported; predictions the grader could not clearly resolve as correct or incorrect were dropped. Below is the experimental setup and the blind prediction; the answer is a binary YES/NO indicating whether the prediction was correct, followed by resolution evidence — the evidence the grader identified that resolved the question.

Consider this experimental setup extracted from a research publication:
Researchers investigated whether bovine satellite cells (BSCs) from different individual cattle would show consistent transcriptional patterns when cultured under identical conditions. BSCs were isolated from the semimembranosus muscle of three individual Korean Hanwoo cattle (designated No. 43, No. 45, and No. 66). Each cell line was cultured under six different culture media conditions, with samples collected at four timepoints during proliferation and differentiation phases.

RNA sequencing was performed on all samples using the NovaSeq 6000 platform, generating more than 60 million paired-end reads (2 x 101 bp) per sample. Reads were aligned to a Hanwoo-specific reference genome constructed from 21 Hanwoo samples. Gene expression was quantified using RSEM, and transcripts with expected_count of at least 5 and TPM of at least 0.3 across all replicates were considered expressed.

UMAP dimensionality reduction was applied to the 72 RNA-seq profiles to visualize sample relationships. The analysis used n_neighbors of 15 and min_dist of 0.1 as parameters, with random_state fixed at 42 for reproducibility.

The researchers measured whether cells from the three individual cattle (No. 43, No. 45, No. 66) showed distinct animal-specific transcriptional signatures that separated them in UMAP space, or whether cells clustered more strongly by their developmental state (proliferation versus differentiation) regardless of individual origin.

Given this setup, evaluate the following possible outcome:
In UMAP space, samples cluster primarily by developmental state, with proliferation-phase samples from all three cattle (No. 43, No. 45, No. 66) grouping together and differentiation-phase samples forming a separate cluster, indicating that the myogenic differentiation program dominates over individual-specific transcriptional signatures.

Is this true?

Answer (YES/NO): YES